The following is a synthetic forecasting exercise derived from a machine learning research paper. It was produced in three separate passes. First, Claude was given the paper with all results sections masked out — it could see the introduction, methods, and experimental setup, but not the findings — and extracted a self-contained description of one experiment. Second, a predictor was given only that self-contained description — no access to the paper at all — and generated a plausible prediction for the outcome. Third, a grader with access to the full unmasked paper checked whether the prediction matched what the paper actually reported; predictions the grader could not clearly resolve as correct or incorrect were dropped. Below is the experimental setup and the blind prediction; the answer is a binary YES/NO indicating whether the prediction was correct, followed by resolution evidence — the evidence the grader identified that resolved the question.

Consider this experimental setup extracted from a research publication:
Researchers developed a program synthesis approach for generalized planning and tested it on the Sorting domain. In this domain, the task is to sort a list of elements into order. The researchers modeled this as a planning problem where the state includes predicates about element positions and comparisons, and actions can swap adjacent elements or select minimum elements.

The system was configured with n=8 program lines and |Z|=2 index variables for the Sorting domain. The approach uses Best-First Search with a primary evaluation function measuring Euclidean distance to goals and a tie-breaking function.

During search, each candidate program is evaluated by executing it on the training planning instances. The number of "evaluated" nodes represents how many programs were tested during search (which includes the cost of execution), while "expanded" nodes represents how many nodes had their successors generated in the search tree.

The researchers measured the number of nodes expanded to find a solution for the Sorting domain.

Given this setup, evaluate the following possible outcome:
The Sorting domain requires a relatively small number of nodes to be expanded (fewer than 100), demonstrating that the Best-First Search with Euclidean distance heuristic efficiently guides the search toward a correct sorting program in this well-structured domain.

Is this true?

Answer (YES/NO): YES